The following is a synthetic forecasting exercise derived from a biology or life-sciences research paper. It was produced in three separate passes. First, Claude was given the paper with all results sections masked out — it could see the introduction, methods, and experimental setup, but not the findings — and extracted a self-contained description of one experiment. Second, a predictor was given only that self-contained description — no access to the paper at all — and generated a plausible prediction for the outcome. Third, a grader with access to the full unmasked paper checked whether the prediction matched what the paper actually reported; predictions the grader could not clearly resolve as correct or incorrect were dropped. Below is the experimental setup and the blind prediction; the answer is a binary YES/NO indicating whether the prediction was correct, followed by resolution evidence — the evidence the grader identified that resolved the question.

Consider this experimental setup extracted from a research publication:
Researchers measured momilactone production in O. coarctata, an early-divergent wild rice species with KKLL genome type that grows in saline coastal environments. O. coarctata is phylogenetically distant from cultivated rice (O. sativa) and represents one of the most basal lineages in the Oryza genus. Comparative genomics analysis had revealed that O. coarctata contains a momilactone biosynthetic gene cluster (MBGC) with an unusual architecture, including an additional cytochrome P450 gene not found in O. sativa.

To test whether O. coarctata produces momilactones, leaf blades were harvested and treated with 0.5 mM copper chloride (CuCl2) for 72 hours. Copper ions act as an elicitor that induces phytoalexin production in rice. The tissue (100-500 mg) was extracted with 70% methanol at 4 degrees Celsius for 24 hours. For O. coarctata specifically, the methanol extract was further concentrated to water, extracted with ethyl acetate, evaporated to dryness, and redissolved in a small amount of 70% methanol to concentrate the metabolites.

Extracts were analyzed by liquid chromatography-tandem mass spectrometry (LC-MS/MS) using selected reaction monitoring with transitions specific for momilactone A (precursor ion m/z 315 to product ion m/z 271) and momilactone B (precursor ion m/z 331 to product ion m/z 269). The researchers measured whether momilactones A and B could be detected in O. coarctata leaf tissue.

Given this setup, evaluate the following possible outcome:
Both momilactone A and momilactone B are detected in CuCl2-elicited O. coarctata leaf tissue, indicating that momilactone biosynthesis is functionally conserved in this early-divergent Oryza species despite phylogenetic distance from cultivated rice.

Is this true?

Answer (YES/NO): NO